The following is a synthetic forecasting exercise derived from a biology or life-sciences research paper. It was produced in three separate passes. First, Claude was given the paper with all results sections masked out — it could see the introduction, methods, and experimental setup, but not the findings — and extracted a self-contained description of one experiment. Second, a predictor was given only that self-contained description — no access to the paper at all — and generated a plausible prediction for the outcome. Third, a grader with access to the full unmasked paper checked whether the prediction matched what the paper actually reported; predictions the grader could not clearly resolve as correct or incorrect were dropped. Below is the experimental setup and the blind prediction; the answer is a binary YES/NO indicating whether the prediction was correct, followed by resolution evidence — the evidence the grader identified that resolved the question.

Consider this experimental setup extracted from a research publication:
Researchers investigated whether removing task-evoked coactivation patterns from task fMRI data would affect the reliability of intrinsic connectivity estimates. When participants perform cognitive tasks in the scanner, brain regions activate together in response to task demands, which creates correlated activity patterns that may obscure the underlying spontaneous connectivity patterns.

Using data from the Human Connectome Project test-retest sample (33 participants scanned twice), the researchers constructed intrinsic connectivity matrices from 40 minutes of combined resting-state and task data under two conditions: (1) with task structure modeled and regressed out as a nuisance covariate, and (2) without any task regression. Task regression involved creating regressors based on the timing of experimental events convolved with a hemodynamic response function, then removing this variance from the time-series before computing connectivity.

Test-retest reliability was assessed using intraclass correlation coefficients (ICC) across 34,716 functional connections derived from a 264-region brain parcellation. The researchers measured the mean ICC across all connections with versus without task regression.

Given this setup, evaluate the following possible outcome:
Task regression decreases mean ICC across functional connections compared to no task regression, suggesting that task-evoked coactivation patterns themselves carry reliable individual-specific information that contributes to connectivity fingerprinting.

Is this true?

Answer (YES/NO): YES